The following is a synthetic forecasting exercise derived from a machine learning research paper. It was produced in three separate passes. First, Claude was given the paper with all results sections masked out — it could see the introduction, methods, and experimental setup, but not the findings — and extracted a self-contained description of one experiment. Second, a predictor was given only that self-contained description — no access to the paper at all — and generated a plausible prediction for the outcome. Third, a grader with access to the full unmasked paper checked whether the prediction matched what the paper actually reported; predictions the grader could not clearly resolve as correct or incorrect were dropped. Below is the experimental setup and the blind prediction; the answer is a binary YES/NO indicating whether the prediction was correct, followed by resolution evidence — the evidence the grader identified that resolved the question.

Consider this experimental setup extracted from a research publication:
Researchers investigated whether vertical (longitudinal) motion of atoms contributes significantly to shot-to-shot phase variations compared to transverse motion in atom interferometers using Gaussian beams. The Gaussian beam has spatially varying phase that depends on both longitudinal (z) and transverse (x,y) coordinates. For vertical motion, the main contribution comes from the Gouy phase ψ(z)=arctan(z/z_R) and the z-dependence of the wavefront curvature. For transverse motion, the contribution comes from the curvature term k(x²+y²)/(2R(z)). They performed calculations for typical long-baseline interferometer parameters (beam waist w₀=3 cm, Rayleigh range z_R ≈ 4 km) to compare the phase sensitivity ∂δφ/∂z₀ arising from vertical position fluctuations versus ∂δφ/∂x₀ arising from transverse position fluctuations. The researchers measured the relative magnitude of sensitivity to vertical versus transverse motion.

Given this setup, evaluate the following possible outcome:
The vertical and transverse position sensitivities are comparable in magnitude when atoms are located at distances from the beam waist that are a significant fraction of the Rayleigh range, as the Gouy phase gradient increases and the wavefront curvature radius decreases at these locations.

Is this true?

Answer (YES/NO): NO